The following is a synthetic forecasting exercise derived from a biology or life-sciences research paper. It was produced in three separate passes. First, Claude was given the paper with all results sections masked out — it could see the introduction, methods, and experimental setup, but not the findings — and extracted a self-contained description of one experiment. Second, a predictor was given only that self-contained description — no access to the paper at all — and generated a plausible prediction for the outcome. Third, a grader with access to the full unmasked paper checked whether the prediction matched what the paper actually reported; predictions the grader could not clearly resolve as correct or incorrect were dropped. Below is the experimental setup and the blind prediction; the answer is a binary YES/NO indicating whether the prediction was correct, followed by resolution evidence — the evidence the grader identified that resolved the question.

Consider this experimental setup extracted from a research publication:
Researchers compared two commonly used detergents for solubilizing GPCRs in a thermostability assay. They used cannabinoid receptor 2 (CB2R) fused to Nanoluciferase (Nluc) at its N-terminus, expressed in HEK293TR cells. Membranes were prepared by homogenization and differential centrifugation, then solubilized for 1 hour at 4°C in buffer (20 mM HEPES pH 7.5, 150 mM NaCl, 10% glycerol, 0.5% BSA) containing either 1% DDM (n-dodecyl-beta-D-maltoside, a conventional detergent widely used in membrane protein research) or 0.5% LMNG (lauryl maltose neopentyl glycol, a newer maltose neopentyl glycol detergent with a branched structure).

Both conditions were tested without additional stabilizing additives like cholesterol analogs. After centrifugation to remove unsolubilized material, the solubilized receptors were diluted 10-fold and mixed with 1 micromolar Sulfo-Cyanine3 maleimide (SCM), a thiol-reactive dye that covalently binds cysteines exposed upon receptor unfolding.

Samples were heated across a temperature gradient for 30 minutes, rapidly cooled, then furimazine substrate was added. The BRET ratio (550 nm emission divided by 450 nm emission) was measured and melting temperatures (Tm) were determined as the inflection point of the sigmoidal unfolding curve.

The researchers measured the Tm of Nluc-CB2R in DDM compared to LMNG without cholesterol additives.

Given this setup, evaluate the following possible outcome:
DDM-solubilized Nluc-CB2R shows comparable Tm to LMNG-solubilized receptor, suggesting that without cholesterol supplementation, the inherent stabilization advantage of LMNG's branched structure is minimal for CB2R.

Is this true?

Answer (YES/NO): YES